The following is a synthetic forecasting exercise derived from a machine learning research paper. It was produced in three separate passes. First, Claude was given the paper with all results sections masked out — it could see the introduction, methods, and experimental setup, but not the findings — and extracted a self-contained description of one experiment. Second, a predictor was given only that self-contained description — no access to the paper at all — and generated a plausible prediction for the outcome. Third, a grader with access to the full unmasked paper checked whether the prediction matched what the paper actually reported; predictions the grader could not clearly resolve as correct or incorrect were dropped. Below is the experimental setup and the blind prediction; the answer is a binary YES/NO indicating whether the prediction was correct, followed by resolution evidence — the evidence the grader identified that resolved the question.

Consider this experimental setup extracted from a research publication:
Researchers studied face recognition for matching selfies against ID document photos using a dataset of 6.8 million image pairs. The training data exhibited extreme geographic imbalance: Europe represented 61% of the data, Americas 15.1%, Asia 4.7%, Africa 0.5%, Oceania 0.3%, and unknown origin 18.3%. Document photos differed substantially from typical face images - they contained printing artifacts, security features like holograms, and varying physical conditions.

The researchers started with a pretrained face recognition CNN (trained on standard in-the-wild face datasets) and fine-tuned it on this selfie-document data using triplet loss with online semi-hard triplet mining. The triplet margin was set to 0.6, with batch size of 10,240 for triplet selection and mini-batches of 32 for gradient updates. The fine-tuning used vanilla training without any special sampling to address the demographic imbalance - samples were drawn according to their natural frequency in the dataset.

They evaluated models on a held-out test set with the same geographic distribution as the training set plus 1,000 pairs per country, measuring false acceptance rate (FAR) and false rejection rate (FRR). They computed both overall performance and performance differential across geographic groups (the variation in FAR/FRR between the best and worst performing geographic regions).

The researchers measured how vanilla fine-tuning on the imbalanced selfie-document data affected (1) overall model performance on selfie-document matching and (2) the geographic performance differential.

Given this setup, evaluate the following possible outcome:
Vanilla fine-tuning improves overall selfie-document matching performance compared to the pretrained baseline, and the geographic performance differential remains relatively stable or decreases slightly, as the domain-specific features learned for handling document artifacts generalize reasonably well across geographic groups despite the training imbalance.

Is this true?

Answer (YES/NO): NO